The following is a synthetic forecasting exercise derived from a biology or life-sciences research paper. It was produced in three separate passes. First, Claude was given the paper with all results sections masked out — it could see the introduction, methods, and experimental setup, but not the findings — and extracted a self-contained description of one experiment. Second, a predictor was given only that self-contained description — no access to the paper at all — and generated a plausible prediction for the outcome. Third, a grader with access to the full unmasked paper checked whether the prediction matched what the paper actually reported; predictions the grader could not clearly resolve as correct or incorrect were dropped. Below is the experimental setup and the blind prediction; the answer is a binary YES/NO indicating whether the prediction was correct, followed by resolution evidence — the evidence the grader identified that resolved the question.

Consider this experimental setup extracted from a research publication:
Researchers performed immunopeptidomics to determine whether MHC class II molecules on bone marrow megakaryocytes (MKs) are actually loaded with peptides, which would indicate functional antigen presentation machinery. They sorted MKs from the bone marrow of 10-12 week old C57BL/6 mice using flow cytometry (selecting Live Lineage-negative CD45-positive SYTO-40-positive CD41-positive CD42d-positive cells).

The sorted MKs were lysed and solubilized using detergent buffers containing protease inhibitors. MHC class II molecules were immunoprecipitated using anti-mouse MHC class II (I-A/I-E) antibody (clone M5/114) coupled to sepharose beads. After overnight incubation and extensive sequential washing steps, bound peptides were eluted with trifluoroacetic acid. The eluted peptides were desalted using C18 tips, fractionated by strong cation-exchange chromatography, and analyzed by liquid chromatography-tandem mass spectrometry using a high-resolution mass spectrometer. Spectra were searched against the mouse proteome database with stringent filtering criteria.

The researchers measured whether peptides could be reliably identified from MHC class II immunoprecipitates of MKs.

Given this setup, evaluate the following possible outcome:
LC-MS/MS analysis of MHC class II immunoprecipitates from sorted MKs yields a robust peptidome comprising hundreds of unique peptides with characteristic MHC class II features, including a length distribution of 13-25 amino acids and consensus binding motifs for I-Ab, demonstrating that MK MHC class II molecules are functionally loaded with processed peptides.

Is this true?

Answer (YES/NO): NO